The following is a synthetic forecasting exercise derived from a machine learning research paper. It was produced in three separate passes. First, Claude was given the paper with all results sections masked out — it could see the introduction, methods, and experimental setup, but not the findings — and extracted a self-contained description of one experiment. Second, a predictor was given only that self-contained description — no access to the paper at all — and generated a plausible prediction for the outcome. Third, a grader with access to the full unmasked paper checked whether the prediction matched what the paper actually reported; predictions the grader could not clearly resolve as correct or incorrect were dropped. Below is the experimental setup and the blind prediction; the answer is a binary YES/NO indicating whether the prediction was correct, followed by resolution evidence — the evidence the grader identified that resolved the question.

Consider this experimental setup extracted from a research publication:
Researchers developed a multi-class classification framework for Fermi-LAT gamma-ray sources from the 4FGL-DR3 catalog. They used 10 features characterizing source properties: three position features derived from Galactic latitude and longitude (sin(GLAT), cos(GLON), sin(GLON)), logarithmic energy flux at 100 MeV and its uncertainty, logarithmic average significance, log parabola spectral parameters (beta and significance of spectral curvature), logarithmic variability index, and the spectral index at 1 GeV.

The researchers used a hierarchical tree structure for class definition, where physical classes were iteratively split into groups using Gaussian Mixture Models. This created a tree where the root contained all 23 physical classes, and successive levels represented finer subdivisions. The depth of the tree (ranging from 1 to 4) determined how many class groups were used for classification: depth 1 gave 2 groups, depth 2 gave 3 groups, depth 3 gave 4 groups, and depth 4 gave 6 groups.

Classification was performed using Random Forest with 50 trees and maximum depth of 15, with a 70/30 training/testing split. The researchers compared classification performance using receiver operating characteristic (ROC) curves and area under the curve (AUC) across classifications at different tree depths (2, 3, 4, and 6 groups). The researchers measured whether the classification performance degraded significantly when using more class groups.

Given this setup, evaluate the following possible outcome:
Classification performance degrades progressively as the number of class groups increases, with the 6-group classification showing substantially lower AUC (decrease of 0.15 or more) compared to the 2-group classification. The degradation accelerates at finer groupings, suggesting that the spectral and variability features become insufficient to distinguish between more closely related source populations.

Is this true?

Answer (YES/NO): NO